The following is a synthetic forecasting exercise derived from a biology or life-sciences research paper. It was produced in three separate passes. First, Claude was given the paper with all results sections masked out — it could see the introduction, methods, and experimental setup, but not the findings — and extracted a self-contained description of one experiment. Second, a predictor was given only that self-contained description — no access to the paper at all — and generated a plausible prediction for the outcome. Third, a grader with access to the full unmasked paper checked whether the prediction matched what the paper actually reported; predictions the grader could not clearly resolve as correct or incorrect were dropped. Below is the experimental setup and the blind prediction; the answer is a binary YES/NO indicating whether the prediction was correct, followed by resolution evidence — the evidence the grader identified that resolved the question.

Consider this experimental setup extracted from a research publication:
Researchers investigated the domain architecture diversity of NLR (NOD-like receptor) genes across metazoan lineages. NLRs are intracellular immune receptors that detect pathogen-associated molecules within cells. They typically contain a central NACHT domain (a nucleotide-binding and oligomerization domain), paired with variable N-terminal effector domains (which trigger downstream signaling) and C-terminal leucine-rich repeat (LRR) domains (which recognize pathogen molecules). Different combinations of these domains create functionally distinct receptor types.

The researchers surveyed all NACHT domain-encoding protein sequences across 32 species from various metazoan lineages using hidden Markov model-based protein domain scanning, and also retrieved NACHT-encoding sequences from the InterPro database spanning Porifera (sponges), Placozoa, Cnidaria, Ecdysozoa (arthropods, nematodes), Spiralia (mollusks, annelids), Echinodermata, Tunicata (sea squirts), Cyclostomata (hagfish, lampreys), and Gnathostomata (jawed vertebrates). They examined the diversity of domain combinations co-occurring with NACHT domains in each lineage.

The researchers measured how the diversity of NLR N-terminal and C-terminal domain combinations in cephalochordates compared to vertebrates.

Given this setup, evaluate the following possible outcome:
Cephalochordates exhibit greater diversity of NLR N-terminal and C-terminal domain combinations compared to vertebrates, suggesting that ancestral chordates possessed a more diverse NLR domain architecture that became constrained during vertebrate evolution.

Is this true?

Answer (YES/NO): NO